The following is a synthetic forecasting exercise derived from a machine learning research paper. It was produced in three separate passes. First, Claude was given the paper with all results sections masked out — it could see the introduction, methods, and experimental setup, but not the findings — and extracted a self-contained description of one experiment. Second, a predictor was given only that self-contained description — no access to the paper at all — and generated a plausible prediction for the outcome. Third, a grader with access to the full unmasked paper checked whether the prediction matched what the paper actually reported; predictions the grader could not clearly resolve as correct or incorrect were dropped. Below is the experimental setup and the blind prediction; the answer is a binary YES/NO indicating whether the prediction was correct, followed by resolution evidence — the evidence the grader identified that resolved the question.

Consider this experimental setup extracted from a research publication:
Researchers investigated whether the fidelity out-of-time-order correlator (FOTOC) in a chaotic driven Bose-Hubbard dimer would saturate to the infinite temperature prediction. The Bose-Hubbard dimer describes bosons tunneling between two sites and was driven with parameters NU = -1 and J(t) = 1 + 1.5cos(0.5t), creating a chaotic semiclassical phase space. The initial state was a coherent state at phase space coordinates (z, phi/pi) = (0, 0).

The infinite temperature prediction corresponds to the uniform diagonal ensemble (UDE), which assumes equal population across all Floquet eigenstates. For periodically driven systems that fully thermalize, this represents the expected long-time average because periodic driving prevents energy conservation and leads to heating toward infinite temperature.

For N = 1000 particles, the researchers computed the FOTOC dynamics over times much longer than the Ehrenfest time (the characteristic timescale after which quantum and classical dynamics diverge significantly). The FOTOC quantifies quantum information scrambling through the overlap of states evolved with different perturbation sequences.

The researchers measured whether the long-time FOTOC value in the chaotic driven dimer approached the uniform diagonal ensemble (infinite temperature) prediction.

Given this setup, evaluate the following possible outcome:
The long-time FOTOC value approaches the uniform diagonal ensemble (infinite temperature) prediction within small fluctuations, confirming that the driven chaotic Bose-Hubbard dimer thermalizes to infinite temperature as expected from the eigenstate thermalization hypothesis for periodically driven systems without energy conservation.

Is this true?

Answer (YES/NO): YES